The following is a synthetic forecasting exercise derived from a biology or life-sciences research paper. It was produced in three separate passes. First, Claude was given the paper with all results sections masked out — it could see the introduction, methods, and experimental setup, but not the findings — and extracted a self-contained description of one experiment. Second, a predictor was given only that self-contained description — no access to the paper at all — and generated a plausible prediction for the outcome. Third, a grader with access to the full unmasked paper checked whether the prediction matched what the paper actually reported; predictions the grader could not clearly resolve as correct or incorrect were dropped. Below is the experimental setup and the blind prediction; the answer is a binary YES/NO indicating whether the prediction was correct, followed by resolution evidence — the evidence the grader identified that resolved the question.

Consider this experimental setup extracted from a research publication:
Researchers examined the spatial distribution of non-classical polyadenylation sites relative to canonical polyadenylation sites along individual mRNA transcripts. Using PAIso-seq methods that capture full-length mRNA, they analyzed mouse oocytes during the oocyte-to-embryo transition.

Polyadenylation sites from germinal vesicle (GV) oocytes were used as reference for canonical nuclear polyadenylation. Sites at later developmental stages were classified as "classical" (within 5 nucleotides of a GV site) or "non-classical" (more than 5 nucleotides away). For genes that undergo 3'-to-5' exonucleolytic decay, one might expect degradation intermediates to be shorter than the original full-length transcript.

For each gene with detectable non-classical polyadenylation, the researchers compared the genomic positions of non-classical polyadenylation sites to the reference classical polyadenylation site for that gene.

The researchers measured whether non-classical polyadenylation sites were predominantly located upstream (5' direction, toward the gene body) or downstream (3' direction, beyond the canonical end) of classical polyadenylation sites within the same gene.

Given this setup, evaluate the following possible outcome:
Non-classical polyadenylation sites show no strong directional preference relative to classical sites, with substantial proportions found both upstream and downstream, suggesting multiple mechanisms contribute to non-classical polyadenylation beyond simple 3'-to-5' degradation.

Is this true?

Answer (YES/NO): NO